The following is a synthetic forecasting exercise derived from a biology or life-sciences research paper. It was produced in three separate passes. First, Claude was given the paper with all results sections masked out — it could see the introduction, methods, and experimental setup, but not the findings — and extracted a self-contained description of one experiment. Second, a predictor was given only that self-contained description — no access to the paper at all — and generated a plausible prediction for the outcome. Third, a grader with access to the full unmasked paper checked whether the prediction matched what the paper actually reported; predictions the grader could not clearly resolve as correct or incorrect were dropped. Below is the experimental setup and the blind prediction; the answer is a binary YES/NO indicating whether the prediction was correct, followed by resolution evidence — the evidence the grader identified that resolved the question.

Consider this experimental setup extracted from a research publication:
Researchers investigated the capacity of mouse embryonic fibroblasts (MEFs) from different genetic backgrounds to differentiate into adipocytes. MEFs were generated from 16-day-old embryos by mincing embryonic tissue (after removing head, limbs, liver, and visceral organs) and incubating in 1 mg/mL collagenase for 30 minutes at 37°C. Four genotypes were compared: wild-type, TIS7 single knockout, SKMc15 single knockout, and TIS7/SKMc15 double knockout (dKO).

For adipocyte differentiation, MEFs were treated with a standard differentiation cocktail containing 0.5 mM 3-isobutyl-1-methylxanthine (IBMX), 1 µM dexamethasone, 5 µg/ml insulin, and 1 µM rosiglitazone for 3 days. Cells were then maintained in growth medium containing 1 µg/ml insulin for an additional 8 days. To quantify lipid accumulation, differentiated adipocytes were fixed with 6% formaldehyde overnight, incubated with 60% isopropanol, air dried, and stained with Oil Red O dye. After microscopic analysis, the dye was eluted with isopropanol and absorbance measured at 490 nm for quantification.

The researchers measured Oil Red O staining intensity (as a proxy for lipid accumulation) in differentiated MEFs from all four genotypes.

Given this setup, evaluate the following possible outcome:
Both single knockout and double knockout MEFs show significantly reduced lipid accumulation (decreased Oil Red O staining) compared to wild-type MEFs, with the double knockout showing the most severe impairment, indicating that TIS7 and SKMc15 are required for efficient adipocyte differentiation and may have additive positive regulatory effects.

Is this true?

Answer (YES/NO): YES